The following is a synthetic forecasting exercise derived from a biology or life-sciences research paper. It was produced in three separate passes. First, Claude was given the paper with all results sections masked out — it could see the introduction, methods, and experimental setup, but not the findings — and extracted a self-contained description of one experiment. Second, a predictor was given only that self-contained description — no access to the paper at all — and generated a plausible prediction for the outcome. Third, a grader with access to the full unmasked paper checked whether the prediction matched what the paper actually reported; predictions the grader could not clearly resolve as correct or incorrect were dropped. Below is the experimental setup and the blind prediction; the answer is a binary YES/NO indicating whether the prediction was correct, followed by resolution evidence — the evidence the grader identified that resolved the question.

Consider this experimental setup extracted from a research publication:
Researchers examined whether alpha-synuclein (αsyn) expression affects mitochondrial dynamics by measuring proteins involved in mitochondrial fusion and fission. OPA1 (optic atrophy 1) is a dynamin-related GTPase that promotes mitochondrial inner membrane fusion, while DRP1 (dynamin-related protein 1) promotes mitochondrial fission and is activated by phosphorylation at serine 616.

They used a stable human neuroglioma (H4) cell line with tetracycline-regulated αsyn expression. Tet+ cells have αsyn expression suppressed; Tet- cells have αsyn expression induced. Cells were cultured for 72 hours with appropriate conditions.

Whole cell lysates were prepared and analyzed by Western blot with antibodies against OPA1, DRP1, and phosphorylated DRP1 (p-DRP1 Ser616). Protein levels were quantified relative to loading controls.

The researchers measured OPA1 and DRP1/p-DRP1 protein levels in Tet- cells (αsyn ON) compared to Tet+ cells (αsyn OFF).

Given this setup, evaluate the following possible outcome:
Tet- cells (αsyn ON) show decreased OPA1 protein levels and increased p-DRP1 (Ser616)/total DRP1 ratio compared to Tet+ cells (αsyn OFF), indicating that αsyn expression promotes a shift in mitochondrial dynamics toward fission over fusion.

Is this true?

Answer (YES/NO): YES